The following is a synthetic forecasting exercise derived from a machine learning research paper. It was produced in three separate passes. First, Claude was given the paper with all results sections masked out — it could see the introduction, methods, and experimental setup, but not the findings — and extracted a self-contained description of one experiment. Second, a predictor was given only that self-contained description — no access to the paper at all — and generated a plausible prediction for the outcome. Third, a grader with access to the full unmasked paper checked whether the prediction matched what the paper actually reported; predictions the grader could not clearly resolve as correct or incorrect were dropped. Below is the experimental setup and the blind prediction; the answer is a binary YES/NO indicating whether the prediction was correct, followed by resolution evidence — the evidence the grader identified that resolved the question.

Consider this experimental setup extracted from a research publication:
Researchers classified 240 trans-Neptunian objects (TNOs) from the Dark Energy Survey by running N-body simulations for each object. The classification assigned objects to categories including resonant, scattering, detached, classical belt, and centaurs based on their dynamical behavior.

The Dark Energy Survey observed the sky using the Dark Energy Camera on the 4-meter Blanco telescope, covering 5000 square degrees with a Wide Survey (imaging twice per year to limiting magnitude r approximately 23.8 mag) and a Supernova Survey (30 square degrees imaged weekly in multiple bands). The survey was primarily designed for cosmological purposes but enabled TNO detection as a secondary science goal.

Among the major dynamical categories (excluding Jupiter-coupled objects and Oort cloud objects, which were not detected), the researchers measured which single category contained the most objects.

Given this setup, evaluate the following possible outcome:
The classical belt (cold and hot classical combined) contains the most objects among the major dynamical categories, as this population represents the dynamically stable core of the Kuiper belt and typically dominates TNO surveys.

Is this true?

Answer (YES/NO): YES